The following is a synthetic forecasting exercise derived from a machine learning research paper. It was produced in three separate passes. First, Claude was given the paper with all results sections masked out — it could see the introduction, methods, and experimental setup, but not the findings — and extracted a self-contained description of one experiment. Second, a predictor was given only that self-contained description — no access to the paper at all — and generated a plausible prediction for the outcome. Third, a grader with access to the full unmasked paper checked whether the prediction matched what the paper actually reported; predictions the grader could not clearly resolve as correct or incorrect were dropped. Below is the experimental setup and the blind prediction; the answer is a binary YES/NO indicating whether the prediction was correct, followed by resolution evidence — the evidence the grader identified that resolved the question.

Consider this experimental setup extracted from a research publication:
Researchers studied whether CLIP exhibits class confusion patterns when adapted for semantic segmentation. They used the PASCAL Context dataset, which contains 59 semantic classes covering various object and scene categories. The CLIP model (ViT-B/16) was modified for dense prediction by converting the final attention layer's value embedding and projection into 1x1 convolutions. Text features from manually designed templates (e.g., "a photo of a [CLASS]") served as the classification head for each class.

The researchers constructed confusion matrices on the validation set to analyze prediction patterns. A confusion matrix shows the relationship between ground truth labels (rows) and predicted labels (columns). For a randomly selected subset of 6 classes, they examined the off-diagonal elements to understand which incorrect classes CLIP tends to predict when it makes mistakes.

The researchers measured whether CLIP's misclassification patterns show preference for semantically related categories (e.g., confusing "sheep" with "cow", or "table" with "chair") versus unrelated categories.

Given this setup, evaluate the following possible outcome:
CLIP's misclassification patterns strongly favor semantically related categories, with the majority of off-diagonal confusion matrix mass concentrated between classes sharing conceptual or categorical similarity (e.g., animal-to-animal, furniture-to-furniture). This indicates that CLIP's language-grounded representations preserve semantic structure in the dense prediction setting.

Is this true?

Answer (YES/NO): YES